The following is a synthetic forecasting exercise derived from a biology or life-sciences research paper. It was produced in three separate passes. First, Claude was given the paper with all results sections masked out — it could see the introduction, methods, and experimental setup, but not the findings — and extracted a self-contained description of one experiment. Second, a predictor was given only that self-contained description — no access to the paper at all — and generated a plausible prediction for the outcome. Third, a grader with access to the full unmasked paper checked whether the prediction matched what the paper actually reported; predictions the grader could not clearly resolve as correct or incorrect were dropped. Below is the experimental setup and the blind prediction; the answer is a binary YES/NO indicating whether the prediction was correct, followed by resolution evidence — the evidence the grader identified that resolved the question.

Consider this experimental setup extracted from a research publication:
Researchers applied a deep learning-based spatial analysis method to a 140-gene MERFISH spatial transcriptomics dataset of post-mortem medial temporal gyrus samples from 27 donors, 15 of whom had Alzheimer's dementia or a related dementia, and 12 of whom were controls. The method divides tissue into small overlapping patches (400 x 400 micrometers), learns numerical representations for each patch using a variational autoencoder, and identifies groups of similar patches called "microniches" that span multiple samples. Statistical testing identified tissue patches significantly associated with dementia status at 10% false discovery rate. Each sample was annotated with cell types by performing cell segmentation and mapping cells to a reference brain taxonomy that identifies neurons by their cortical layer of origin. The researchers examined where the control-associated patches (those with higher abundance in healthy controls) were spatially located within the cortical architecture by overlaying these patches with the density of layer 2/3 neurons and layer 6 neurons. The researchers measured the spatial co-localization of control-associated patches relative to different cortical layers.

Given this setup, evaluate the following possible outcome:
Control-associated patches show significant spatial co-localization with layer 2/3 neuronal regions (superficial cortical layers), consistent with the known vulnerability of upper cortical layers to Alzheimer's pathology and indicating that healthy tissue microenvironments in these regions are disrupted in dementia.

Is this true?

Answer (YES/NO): YES